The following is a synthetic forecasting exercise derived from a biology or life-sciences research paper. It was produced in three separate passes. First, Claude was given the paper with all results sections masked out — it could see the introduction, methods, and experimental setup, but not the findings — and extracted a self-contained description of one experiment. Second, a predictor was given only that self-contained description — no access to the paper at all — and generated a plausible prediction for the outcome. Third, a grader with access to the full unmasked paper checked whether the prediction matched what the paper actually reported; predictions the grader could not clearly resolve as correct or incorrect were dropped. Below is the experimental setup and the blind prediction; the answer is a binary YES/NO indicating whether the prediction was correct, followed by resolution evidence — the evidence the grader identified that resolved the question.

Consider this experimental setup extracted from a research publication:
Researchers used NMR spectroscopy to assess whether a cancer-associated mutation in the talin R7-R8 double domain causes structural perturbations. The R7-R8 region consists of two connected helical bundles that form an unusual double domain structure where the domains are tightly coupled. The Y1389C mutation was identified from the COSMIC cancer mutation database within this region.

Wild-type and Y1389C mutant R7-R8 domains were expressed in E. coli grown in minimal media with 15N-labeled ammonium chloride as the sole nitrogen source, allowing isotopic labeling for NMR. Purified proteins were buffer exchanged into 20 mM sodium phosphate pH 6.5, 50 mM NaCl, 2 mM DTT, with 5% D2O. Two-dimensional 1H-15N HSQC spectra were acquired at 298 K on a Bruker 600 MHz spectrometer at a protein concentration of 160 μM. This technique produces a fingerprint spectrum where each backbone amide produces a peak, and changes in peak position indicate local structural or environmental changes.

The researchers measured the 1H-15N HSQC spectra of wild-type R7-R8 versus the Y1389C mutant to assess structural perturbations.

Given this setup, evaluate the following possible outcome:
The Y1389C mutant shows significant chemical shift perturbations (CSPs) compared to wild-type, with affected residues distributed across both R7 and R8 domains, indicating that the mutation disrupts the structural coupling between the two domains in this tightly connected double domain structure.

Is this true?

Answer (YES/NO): NO